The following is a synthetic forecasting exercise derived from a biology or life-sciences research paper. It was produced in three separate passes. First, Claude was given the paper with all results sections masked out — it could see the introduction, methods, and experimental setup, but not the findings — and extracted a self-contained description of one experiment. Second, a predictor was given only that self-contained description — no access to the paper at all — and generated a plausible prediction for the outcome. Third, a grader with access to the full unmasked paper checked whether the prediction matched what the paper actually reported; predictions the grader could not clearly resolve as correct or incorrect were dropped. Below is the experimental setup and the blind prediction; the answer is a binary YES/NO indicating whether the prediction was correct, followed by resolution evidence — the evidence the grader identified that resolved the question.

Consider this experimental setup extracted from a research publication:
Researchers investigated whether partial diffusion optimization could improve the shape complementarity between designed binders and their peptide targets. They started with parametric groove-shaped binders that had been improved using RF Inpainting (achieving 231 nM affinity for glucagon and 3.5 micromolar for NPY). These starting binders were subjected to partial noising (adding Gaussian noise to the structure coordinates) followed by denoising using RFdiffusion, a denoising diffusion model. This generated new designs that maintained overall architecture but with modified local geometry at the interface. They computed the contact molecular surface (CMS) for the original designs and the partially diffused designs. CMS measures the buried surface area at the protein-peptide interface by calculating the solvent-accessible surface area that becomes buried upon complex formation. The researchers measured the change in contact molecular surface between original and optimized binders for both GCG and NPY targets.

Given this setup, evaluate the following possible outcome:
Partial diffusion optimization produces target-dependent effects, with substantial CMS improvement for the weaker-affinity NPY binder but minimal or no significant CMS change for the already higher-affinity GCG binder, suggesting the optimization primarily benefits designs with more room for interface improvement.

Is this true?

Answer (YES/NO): NO